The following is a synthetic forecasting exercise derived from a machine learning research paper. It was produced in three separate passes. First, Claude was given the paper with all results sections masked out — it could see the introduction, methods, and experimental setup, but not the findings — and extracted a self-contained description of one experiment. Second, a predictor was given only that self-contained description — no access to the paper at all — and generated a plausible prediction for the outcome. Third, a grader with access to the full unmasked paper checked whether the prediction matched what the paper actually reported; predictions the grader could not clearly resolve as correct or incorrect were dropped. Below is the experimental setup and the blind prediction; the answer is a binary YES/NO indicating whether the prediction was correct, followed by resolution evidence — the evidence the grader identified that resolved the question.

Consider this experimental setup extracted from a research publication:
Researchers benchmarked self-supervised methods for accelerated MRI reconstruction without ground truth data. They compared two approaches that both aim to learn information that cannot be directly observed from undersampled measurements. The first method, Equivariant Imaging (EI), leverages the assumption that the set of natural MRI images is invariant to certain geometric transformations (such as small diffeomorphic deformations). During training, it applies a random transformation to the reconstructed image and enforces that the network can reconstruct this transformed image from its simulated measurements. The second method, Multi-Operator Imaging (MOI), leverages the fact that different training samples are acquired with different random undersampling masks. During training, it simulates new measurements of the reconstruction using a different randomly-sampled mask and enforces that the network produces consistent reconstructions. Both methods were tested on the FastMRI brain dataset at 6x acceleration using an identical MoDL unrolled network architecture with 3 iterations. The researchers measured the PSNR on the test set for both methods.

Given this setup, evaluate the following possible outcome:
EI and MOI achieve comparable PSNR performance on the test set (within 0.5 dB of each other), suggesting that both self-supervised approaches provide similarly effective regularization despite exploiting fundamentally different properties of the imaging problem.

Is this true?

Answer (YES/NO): YES